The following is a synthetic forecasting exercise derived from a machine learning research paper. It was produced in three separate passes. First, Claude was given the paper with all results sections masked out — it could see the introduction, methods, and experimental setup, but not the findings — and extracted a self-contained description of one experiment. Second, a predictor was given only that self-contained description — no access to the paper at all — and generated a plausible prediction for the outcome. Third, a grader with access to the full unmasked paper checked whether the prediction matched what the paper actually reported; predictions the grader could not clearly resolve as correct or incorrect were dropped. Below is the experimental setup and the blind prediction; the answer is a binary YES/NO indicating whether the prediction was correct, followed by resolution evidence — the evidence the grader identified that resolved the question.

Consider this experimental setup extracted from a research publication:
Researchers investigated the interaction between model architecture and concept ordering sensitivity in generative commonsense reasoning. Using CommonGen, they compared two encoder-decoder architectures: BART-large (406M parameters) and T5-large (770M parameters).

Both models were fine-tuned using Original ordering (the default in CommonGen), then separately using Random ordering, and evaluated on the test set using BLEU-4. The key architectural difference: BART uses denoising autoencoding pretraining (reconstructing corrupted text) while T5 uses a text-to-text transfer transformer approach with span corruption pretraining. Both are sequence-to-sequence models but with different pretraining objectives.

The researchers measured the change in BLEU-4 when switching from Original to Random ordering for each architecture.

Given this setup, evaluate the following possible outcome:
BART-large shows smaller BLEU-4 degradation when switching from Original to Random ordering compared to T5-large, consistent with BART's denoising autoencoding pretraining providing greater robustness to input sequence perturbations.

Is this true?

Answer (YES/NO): NO